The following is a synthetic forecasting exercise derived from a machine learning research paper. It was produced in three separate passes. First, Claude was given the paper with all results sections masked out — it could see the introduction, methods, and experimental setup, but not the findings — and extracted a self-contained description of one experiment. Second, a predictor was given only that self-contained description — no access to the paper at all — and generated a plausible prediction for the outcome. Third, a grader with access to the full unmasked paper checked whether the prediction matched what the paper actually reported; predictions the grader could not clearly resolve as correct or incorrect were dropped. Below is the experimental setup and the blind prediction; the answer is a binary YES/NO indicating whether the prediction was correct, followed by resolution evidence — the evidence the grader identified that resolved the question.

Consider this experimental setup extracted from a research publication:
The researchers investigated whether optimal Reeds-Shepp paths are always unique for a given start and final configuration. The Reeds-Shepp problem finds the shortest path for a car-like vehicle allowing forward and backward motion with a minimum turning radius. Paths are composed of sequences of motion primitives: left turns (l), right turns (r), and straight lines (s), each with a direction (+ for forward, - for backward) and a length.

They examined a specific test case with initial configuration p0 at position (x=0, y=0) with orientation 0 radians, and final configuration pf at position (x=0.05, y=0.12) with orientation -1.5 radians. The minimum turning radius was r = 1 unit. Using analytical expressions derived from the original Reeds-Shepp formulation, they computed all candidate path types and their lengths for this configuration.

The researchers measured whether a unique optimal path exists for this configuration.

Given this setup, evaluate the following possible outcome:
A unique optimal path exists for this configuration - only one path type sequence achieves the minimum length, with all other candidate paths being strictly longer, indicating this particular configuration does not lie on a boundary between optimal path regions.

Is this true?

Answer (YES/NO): NO